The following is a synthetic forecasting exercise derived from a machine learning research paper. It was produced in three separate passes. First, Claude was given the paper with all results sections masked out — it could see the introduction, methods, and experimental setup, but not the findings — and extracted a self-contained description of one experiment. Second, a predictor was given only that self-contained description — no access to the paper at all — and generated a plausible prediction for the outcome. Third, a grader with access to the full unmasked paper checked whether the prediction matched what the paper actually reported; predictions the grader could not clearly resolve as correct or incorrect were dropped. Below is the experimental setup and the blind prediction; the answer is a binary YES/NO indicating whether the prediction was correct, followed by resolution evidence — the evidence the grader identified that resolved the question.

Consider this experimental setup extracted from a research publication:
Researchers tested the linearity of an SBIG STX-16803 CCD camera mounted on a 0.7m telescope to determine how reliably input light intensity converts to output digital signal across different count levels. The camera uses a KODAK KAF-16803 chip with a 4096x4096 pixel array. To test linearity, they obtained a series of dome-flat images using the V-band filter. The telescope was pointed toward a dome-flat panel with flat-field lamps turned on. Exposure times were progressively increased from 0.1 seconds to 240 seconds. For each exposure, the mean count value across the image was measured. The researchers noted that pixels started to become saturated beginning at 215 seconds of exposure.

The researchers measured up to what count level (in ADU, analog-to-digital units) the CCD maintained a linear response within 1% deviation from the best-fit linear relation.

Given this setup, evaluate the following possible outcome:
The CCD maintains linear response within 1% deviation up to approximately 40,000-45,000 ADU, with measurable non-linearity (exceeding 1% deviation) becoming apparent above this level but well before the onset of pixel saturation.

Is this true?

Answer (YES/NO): NO